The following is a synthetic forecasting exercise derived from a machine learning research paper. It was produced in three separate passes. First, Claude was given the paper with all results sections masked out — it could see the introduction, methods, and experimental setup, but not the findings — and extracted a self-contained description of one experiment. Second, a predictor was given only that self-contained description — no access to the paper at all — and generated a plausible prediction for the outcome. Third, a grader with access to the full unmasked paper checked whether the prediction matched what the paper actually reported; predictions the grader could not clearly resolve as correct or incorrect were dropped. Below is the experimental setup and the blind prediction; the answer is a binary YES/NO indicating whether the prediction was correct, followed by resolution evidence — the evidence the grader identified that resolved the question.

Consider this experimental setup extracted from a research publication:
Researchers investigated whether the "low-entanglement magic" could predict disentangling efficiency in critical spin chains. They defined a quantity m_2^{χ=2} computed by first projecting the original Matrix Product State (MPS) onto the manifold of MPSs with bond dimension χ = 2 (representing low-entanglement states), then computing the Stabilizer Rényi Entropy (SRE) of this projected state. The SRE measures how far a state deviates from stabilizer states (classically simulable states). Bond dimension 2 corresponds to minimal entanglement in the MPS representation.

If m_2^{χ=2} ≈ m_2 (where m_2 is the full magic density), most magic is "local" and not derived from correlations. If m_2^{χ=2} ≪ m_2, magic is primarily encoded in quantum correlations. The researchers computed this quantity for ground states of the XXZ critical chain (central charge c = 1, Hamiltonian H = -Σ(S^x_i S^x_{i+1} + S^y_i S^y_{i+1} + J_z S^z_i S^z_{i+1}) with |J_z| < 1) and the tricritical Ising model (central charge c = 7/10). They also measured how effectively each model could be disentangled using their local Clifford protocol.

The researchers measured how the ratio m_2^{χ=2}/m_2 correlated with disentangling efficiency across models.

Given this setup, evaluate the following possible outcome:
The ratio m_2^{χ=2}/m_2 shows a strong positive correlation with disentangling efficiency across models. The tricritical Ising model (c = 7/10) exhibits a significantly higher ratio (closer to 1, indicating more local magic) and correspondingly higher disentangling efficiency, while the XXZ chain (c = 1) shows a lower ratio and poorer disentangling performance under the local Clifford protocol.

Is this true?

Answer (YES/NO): YES